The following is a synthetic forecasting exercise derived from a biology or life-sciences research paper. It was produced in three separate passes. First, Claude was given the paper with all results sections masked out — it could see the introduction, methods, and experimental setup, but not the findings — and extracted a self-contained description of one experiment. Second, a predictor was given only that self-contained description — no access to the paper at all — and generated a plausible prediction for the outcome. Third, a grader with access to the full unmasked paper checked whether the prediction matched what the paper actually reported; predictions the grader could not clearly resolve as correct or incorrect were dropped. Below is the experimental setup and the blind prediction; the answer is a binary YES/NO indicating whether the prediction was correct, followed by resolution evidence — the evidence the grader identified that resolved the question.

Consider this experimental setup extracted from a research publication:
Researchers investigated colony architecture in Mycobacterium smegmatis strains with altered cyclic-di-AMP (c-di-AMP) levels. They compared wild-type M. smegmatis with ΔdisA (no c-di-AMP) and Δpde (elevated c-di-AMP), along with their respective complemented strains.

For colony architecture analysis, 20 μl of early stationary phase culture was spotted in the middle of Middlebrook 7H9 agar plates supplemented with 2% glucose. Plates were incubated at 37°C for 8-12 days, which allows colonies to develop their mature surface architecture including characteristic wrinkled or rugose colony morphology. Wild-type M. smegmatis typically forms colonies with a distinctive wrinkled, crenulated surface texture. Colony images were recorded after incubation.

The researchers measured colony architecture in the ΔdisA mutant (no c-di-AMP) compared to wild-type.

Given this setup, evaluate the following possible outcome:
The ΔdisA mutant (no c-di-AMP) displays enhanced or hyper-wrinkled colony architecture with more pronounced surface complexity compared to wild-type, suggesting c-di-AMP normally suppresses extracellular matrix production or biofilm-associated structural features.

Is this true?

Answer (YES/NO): NO